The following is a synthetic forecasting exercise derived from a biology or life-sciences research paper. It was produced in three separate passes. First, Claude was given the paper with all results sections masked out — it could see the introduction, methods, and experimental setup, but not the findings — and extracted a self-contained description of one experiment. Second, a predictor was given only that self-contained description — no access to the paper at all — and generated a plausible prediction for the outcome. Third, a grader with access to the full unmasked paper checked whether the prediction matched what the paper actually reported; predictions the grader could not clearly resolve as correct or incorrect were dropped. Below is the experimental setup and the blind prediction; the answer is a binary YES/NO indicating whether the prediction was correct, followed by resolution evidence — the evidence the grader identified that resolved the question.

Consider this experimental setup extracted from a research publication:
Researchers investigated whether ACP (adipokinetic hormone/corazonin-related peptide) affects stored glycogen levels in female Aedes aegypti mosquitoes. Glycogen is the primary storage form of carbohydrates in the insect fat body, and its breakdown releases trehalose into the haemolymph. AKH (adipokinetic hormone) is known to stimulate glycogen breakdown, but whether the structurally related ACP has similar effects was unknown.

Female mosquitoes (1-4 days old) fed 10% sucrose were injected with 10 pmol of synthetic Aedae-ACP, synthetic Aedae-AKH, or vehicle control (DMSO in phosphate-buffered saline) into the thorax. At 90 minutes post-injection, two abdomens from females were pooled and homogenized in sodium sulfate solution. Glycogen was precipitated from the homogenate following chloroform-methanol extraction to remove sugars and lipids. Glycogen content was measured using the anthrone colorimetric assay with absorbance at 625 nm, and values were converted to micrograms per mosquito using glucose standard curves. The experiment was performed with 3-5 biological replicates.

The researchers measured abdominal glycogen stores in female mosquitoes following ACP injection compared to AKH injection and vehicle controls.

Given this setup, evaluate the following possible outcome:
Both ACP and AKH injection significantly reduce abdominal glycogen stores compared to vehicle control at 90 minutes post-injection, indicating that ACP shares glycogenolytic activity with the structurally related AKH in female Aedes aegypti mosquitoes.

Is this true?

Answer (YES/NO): YES